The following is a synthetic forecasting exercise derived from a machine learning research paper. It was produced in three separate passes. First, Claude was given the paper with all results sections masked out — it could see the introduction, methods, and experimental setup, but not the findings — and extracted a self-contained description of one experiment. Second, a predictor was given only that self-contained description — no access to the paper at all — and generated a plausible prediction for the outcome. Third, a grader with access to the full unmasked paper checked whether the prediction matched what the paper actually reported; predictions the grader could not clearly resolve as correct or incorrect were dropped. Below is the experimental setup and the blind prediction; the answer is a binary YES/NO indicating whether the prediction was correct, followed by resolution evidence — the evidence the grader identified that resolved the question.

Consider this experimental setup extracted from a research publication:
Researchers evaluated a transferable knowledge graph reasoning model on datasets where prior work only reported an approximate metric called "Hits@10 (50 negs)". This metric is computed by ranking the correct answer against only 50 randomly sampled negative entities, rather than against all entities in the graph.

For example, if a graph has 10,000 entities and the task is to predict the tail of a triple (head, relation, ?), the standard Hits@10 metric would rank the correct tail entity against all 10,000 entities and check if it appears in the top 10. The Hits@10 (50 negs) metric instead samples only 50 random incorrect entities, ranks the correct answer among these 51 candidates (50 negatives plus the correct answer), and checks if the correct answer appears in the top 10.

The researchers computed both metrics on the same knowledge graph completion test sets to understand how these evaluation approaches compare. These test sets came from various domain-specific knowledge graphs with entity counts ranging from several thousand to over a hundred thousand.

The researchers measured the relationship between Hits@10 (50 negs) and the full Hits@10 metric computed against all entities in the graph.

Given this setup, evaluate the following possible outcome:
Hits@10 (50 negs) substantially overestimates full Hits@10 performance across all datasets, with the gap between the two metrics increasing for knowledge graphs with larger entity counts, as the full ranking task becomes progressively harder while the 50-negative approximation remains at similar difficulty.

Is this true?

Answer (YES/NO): NO